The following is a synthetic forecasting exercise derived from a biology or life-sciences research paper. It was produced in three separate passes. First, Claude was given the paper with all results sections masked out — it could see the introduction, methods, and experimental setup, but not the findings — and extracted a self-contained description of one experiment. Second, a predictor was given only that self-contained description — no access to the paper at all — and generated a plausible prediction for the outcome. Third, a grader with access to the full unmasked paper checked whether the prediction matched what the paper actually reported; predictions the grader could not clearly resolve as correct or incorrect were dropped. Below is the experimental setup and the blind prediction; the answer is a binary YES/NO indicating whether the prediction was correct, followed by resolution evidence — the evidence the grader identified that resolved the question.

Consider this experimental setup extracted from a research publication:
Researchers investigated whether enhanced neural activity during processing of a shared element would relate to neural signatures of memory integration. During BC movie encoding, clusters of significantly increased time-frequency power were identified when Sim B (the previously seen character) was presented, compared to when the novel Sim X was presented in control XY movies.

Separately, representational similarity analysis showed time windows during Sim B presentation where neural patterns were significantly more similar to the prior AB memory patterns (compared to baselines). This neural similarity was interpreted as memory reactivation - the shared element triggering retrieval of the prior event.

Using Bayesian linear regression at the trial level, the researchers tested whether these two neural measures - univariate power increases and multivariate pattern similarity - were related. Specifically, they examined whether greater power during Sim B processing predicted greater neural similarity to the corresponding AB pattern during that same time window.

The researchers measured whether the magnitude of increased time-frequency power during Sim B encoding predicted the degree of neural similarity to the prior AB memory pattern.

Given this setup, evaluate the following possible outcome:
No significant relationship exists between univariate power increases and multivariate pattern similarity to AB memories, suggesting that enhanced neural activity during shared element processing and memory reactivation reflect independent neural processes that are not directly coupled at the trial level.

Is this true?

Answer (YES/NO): NO